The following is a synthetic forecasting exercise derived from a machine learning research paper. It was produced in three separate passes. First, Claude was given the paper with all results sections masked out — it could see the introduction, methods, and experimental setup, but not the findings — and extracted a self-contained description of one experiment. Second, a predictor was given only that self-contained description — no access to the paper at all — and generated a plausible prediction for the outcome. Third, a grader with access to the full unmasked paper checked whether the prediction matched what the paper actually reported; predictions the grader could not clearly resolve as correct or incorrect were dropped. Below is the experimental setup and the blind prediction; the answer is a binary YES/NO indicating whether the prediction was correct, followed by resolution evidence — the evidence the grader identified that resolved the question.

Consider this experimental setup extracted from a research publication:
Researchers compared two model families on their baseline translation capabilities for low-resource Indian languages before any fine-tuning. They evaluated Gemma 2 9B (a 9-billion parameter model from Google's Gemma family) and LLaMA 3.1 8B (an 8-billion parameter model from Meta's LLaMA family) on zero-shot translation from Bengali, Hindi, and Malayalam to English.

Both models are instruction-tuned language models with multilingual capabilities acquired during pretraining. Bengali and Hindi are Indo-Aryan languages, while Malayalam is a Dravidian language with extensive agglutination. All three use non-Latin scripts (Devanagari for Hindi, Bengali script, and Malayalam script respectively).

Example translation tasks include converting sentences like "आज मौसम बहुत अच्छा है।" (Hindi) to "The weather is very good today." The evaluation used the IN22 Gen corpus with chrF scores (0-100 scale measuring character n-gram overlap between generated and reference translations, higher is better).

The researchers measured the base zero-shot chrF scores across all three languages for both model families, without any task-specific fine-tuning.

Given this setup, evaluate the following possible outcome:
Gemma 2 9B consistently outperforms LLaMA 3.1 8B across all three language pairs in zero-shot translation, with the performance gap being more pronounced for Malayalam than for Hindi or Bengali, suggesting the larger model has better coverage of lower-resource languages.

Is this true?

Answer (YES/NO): YES